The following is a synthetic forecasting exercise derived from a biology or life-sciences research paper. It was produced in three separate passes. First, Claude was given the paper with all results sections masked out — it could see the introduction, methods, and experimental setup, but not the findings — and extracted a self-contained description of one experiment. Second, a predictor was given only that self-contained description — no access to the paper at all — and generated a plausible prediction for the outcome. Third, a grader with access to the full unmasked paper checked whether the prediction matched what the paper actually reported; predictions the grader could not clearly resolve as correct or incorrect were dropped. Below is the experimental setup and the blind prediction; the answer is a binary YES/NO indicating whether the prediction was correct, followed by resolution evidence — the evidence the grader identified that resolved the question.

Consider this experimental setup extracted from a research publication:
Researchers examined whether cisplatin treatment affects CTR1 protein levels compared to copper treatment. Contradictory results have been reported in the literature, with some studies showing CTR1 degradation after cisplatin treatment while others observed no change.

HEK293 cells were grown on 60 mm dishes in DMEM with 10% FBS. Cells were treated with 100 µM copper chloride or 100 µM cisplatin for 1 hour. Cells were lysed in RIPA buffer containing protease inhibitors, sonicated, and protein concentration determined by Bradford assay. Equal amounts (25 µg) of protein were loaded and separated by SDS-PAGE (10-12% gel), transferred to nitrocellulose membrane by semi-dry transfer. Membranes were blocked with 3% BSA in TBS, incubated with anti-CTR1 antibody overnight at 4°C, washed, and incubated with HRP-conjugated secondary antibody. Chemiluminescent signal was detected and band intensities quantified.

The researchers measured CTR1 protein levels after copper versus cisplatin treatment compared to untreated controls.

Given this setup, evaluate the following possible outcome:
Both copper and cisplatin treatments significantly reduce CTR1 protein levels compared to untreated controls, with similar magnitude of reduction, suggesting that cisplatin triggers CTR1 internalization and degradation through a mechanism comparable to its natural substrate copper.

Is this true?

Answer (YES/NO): NO